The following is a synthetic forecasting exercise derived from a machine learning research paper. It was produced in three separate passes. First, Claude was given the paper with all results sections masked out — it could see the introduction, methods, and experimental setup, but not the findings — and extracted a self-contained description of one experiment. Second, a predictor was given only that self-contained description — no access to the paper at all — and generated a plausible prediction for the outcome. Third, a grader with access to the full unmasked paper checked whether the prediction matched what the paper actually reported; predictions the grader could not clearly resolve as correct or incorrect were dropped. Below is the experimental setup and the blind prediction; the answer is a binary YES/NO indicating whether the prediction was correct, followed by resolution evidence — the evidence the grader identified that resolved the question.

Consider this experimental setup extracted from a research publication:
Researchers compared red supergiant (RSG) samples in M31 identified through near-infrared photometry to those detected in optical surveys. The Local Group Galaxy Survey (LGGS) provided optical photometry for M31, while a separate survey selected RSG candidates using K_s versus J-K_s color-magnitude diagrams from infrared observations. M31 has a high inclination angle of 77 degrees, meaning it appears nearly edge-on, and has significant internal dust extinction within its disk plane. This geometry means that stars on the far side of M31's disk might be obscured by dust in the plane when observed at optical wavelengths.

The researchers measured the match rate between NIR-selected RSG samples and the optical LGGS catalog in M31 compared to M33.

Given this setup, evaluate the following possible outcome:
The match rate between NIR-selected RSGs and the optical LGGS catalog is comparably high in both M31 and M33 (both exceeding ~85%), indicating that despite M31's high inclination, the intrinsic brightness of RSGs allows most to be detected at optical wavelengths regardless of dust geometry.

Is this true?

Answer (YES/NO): NO